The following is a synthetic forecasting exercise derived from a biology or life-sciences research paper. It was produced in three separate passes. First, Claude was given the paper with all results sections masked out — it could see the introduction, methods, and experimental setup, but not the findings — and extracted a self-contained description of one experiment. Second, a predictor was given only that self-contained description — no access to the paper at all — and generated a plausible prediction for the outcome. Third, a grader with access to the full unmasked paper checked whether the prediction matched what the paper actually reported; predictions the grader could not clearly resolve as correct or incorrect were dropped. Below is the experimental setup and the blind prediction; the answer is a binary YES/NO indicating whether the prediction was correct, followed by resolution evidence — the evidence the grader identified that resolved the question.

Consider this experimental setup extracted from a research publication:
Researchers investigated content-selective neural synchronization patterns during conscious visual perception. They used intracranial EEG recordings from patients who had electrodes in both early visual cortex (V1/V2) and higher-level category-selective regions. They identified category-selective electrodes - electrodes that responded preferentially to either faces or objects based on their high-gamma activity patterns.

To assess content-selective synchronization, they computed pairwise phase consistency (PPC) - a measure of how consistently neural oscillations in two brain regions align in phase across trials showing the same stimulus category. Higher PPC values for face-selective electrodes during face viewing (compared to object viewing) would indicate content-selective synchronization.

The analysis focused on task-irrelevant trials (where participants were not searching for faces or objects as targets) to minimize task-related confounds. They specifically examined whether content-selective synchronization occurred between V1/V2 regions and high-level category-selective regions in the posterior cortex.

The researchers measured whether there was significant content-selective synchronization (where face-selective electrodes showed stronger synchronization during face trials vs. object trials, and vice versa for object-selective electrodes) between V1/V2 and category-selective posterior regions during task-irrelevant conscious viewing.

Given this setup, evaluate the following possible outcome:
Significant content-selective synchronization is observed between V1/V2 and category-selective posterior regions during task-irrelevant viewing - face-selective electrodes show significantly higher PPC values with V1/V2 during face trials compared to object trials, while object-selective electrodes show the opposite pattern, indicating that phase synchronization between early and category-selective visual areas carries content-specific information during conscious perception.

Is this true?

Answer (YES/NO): NO